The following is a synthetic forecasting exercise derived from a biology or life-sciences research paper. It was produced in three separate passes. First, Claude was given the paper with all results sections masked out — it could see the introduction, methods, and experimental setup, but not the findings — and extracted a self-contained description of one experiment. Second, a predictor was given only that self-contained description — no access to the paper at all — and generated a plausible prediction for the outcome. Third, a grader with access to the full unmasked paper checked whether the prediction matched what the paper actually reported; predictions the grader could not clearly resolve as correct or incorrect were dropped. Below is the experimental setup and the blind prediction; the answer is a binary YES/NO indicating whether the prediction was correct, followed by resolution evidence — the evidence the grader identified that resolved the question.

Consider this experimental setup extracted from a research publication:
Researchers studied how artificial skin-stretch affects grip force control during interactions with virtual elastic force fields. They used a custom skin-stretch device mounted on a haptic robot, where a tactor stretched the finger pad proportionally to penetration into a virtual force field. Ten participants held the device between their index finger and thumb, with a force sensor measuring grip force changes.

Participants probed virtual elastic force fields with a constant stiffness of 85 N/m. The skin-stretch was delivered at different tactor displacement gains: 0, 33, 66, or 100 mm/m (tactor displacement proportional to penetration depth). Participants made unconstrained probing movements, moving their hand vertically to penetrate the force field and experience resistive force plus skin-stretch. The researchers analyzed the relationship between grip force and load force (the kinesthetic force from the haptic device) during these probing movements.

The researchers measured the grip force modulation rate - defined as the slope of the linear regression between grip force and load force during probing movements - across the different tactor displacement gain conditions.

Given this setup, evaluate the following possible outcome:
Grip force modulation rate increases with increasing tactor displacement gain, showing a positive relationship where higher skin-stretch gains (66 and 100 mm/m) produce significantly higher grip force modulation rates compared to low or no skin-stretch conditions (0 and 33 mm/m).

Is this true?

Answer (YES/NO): NO